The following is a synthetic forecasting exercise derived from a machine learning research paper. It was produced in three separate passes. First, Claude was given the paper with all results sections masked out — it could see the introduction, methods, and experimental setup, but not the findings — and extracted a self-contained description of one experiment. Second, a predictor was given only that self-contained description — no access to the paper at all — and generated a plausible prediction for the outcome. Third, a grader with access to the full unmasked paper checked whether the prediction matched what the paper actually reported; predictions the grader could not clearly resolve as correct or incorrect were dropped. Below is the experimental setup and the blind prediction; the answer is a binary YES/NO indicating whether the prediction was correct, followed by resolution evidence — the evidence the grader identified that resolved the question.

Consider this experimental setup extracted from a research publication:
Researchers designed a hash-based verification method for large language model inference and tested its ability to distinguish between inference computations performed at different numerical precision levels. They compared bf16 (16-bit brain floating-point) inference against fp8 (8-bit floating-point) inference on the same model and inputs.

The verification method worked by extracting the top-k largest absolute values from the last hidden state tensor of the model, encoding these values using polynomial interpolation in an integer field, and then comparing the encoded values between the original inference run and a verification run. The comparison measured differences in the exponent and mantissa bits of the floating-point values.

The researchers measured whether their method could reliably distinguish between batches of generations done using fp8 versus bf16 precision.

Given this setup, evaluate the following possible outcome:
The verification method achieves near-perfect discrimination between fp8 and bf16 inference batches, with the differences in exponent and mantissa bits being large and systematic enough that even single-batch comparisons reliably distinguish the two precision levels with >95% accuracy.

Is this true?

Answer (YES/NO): NO